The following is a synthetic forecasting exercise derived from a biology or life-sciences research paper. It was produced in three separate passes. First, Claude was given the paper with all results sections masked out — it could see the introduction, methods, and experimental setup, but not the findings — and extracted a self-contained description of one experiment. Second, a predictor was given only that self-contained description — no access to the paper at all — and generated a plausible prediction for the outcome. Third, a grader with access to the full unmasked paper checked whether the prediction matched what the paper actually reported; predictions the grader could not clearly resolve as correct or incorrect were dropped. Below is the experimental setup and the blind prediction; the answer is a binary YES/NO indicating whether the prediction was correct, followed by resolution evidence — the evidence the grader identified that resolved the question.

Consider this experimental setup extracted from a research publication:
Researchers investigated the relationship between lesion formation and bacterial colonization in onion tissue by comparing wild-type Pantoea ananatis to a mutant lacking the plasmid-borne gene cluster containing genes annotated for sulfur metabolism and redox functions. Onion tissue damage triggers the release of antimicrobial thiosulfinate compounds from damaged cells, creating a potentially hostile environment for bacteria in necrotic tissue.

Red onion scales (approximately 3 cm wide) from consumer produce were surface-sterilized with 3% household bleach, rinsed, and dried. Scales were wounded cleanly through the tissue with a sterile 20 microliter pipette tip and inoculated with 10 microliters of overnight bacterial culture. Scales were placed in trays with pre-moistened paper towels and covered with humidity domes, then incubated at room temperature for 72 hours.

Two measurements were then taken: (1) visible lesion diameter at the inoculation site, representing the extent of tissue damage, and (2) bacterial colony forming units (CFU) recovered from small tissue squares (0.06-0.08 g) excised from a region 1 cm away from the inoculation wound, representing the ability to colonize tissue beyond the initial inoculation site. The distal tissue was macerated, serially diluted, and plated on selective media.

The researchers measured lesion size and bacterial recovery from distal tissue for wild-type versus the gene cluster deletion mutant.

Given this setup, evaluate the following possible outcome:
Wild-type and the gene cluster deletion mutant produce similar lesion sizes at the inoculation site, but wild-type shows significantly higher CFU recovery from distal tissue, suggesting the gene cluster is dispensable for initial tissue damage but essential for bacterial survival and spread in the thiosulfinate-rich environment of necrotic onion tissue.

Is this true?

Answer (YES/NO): NO